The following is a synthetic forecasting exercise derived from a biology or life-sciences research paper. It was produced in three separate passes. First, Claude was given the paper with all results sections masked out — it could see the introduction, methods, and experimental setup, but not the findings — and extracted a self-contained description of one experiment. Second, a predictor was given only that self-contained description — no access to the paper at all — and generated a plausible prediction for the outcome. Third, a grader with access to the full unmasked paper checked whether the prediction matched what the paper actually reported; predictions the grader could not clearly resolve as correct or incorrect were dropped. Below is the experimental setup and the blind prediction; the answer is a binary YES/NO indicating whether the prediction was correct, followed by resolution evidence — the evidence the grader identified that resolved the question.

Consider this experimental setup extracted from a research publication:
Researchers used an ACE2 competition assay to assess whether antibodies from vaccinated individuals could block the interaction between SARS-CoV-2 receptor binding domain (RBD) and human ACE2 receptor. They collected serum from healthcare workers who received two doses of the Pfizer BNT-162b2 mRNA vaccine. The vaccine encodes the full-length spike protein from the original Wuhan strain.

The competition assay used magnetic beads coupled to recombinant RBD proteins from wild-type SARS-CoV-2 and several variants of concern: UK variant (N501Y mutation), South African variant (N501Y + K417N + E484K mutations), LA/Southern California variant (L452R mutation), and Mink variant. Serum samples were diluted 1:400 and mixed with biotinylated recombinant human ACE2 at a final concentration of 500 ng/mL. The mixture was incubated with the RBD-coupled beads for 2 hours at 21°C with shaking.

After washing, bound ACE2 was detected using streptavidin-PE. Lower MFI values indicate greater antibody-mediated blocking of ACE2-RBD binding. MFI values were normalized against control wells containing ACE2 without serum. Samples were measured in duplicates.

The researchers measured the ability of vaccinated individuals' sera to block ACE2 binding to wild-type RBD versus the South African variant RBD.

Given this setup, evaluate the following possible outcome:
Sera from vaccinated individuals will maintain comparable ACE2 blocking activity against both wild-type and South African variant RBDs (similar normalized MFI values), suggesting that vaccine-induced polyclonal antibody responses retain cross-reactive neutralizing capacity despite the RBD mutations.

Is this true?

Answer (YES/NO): NO